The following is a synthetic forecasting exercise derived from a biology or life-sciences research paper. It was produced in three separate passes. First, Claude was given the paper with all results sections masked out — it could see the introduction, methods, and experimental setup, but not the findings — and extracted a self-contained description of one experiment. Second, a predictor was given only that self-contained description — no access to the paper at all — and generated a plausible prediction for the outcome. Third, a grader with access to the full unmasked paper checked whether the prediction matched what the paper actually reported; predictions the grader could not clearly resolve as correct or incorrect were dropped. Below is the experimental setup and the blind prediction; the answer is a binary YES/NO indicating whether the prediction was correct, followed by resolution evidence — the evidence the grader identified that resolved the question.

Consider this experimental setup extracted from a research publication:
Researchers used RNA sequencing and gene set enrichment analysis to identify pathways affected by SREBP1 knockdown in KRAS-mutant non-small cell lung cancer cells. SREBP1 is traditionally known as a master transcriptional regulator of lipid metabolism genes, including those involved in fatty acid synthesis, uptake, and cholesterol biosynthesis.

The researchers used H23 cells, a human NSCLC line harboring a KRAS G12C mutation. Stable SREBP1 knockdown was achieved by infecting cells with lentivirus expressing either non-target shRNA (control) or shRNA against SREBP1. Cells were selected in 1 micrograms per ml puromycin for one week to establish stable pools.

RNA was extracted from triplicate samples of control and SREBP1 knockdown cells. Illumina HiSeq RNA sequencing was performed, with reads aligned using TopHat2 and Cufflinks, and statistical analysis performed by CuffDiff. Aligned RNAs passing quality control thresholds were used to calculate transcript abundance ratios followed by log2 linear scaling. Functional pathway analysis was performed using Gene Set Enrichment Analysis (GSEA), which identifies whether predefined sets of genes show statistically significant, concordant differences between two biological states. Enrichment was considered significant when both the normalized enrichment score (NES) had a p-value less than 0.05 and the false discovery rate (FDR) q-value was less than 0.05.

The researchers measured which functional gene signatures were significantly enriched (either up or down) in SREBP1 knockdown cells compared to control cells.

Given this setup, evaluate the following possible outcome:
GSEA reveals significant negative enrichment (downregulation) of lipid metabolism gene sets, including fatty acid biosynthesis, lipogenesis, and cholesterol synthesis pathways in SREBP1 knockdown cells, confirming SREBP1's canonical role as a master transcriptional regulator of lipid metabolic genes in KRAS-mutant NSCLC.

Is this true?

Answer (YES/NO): NO